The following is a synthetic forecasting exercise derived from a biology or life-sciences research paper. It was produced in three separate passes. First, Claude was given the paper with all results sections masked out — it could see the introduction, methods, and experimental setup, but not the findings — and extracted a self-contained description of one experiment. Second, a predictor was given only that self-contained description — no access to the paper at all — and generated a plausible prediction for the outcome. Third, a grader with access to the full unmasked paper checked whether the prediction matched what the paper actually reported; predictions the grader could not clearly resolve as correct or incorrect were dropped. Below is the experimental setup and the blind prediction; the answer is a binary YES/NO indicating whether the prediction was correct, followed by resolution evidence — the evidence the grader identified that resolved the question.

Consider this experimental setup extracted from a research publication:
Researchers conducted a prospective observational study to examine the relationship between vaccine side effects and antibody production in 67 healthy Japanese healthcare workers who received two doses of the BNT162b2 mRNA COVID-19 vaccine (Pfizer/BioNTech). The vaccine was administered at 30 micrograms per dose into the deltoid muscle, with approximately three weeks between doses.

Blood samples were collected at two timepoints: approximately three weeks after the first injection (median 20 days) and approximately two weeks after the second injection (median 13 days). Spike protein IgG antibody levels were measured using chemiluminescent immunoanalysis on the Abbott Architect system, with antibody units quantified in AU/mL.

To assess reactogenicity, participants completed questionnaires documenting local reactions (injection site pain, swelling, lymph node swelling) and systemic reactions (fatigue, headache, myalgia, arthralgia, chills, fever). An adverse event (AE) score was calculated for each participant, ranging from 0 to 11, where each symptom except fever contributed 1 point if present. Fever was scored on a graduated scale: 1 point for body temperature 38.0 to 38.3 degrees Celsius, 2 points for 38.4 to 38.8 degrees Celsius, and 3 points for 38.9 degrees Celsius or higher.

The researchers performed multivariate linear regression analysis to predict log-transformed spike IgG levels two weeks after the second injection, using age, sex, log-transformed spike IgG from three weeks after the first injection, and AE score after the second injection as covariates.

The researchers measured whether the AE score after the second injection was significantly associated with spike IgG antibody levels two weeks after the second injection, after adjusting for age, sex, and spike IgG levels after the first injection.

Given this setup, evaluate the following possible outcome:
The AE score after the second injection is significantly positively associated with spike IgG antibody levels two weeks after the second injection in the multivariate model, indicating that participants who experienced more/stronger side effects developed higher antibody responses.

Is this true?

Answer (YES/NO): NO